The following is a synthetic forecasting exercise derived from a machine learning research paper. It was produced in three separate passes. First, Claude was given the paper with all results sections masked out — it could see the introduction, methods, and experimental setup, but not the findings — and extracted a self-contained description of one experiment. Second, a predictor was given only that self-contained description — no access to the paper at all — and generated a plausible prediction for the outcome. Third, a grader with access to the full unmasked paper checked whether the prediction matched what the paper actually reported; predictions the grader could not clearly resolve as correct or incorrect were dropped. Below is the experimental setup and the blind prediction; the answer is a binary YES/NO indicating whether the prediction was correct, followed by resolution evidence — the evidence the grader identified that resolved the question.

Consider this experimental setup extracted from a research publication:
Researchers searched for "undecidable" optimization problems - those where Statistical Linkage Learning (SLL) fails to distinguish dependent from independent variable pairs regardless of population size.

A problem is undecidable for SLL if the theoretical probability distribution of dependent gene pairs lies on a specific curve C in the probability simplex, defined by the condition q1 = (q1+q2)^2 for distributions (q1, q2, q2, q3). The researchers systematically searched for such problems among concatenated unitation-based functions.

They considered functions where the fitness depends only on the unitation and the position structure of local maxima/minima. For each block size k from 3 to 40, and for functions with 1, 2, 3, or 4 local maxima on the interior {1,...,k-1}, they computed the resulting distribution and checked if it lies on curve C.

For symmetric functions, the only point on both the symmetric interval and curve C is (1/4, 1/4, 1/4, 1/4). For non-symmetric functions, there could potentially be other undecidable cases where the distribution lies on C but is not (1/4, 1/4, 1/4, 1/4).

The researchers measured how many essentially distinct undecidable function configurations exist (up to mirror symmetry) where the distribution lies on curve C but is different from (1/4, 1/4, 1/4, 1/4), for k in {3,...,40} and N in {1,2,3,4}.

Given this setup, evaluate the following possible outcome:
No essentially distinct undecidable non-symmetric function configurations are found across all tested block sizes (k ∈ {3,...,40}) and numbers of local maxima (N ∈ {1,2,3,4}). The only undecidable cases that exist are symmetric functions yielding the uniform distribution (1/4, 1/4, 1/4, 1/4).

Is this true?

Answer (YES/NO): NO